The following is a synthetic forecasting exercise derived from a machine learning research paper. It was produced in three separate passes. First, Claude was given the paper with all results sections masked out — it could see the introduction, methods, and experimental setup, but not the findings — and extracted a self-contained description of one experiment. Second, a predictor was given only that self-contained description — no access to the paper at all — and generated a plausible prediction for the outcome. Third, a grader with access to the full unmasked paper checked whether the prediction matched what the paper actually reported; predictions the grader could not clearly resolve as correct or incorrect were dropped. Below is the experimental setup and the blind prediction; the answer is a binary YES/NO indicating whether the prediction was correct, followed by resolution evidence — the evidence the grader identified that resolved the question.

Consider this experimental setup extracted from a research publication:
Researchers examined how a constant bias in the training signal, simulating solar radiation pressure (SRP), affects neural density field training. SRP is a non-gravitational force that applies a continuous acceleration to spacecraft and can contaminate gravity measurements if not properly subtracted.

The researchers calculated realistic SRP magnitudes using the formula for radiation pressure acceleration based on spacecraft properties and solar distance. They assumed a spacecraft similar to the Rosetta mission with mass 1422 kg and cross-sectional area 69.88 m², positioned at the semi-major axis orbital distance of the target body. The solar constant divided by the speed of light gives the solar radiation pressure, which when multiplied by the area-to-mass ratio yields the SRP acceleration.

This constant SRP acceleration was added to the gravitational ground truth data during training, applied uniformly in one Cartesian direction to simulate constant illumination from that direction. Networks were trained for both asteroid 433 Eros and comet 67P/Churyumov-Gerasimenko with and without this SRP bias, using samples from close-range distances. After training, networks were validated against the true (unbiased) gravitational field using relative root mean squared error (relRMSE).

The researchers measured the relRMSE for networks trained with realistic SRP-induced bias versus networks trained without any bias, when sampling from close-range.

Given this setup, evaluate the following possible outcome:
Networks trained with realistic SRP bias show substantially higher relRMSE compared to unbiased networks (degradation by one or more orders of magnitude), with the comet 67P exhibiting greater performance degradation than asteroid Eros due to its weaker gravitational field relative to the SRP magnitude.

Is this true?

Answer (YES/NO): NO